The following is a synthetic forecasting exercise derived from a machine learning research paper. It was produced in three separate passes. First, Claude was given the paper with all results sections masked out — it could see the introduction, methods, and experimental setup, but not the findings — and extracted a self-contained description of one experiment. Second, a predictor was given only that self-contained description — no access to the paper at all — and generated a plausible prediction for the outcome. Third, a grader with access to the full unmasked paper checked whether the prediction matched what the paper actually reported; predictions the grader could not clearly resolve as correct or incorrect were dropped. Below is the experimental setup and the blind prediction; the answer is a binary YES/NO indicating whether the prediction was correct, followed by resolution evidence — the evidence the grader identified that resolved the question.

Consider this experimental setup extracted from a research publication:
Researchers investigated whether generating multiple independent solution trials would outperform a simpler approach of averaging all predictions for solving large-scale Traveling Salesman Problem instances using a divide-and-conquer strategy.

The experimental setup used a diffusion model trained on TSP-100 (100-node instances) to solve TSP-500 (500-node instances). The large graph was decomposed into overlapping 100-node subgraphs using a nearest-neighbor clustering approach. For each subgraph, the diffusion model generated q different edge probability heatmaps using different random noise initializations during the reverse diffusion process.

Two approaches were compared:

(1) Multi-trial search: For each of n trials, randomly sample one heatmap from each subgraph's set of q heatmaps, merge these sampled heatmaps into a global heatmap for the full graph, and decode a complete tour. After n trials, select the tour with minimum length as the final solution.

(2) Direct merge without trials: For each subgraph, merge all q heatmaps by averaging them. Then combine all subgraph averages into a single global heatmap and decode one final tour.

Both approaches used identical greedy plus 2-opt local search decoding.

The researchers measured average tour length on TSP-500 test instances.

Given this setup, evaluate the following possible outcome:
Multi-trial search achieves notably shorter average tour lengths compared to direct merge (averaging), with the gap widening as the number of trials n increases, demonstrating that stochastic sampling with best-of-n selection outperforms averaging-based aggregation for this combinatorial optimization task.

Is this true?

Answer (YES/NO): YES